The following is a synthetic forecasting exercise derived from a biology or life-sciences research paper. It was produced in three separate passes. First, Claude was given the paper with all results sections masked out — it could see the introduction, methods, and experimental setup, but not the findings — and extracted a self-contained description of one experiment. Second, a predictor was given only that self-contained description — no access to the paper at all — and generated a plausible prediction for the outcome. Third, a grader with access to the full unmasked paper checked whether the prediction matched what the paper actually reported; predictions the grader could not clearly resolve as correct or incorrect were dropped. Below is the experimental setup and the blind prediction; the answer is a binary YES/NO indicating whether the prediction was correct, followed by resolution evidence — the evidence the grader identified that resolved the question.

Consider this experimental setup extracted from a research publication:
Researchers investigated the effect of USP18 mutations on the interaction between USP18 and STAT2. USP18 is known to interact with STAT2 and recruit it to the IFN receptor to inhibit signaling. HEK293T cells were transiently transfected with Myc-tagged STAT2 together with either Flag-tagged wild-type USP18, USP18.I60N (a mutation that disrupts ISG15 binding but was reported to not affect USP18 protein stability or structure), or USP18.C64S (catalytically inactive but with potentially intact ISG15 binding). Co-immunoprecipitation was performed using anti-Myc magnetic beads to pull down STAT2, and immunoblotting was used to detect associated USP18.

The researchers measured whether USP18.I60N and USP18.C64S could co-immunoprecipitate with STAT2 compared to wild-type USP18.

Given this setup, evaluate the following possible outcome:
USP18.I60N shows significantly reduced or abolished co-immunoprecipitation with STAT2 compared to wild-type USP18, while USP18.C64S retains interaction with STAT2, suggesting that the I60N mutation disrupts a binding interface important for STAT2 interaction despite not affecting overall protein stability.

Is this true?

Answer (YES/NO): NO